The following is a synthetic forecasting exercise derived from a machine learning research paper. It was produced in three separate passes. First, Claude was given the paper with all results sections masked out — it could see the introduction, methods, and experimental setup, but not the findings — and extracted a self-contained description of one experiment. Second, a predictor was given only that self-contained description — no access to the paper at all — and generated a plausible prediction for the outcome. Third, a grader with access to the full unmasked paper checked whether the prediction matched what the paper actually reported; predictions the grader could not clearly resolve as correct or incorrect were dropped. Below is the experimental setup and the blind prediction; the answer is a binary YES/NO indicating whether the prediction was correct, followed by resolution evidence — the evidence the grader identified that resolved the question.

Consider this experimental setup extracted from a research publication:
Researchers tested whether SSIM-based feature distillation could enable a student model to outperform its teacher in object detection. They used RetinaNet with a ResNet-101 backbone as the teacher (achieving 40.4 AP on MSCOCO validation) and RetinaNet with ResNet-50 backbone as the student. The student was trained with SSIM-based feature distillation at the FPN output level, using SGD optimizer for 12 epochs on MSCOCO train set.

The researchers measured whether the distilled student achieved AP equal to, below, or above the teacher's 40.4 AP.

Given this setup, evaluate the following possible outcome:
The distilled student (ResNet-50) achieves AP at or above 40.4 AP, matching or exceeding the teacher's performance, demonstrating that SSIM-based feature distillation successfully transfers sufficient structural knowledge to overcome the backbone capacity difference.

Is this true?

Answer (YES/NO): YES